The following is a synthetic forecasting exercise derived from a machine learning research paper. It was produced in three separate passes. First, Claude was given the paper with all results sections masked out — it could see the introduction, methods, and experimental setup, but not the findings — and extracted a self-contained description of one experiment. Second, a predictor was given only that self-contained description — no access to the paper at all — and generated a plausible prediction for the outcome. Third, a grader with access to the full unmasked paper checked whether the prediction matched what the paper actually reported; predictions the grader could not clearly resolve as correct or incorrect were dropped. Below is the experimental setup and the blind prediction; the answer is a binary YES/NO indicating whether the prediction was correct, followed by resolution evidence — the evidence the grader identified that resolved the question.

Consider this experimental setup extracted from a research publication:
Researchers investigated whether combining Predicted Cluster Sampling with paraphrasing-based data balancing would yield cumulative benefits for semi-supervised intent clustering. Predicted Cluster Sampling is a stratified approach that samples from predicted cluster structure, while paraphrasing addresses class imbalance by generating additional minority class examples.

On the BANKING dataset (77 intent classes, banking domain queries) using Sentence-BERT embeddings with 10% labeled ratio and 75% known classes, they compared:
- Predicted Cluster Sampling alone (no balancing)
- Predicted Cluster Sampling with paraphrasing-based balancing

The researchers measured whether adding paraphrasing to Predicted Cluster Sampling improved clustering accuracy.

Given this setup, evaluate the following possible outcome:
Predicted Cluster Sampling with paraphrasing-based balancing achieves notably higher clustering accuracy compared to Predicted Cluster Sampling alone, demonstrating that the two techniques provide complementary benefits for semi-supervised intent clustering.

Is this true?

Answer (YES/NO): NO